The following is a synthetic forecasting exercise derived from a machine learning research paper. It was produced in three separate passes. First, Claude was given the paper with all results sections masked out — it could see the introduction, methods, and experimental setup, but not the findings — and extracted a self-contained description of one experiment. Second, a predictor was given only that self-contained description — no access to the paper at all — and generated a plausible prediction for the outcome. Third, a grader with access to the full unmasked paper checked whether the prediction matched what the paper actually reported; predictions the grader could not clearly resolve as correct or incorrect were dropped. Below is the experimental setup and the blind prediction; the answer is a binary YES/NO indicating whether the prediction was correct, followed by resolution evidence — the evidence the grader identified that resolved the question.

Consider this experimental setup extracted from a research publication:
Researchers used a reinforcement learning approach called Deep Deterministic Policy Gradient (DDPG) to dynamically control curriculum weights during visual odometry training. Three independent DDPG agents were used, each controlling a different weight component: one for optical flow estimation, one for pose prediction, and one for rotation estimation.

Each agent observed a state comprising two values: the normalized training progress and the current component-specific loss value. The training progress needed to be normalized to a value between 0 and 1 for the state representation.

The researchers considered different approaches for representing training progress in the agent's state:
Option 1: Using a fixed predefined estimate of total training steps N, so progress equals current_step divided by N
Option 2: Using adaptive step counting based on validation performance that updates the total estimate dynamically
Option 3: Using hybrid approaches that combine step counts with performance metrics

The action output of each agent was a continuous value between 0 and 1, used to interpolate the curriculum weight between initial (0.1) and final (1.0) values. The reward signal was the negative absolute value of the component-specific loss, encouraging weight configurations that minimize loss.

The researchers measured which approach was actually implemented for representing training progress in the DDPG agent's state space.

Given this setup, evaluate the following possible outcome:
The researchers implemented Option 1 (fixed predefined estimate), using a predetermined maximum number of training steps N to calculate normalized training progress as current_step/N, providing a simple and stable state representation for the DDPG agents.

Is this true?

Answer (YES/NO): YES